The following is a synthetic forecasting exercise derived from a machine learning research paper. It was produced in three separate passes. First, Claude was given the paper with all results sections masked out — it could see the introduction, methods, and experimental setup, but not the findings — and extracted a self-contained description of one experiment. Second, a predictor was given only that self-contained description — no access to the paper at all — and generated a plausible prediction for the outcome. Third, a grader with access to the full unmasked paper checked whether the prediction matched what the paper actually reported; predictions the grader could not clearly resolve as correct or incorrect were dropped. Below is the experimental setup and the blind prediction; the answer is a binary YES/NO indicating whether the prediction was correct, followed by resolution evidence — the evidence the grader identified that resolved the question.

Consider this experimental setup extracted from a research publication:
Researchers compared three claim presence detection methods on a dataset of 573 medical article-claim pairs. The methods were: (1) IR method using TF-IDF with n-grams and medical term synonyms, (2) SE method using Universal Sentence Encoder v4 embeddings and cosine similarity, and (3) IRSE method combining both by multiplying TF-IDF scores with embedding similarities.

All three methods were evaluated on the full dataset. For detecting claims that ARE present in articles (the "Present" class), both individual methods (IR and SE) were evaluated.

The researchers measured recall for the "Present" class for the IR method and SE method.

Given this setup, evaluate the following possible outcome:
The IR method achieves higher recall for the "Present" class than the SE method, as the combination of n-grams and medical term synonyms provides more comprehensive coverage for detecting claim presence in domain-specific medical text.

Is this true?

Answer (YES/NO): NO